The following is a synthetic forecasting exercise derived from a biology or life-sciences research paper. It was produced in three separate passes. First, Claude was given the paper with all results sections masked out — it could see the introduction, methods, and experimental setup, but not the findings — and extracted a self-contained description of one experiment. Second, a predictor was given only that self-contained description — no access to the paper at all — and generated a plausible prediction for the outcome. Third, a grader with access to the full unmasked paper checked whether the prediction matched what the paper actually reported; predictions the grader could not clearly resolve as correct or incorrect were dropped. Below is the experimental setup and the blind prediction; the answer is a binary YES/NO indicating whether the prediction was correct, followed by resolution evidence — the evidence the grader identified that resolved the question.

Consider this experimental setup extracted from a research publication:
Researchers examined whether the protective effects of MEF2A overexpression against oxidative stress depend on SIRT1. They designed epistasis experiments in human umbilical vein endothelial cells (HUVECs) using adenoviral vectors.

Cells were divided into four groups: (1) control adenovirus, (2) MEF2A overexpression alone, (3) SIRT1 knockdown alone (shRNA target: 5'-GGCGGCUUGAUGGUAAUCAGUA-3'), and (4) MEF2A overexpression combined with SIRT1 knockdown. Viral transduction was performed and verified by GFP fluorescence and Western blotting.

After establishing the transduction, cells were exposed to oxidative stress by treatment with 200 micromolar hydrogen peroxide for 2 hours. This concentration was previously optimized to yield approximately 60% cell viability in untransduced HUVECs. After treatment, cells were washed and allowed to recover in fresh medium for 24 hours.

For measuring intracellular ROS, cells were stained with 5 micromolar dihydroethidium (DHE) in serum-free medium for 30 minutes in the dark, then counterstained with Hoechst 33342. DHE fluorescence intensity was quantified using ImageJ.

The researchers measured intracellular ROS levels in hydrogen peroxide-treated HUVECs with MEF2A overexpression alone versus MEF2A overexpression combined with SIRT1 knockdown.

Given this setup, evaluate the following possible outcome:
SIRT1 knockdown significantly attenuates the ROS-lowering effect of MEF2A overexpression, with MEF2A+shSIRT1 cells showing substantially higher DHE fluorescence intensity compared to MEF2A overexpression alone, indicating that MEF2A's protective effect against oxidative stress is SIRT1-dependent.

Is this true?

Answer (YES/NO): YES